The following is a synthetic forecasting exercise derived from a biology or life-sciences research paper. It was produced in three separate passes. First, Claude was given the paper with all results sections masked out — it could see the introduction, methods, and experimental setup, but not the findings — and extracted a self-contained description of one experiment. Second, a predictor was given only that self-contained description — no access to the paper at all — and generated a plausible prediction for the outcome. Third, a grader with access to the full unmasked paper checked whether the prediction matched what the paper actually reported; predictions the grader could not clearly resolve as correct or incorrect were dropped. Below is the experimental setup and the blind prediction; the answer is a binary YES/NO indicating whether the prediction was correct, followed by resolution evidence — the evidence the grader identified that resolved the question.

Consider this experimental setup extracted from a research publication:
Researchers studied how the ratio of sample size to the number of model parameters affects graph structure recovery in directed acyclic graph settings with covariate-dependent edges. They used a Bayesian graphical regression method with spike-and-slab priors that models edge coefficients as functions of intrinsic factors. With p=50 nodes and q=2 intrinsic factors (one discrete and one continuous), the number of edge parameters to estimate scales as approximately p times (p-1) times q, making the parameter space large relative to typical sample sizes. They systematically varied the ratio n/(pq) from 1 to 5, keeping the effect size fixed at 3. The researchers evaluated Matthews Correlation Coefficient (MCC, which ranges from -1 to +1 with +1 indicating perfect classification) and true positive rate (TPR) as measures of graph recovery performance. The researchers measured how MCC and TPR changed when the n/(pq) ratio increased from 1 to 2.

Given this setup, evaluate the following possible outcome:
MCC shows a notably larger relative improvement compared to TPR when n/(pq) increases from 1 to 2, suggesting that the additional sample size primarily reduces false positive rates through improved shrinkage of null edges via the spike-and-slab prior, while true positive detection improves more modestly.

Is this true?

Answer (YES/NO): NO